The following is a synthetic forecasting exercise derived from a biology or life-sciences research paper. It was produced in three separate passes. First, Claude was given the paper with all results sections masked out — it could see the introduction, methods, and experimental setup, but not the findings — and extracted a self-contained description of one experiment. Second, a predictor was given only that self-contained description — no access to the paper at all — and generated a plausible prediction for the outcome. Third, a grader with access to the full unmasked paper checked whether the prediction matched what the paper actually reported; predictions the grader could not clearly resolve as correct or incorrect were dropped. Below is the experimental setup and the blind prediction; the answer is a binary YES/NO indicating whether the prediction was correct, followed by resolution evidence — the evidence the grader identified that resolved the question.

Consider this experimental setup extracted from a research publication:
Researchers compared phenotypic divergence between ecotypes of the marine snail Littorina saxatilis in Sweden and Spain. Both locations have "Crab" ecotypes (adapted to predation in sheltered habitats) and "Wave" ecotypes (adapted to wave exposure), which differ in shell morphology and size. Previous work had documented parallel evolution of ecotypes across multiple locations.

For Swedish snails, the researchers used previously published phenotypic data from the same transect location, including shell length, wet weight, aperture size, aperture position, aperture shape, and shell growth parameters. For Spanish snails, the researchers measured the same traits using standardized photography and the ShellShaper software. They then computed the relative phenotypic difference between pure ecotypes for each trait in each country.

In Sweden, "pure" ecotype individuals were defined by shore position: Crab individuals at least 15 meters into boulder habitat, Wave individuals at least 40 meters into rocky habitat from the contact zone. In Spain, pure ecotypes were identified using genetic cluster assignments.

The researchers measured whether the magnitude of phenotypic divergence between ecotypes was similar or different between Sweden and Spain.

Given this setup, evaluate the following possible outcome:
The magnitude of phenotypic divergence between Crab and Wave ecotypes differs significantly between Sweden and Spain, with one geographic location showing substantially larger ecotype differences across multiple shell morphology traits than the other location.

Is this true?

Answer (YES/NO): YES